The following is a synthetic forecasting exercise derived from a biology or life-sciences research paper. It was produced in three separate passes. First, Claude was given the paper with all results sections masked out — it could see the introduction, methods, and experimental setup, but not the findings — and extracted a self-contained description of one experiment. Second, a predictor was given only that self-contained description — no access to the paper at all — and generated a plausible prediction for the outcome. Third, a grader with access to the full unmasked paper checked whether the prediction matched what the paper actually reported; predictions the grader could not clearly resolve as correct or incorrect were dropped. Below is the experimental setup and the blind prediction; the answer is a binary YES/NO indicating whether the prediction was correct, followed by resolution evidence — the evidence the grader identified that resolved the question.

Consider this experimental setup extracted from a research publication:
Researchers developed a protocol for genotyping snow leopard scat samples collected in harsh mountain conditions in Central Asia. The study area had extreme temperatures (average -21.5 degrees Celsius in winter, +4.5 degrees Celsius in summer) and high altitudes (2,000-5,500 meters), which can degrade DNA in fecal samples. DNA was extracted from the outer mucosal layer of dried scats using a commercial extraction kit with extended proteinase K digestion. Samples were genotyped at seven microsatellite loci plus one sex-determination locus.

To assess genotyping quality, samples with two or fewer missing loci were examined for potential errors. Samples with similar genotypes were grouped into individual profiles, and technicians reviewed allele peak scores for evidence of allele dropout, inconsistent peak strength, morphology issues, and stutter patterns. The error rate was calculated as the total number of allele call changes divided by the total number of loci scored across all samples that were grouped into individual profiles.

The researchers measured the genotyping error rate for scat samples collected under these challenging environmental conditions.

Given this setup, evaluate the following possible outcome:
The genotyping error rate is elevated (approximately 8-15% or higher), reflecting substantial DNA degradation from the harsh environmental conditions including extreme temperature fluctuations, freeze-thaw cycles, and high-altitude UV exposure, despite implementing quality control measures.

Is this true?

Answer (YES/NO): NO